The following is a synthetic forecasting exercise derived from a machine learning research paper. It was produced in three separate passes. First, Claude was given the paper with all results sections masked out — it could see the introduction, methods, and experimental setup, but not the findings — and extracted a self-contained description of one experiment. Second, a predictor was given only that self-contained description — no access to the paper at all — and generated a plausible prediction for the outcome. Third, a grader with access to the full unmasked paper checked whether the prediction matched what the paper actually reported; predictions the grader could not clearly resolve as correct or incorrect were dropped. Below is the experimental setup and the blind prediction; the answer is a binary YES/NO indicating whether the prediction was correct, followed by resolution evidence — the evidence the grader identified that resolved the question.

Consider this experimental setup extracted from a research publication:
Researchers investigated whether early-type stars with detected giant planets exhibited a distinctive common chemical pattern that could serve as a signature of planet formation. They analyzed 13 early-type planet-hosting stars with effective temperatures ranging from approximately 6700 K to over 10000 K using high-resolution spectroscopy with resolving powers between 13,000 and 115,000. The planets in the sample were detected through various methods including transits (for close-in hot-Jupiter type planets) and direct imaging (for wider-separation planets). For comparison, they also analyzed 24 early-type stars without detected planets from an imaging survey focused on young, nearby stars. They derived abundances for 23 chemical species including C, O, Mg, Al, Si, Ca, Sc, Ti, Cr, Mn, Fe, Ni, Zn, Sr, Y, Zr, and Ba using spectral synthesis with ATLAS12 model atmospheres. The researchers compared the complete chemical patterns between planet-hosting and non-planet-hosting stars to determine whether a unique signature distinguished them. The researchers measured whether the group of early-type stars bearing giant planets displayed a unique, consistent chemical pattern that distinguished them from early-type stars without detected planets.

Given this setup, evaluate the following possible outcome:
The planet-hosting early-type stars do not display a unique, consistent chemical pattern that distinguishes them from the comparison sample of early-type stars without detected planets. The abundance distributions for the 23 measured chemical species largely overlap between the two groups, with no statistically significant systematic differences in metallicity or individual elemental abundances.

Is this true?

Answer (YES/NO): YES